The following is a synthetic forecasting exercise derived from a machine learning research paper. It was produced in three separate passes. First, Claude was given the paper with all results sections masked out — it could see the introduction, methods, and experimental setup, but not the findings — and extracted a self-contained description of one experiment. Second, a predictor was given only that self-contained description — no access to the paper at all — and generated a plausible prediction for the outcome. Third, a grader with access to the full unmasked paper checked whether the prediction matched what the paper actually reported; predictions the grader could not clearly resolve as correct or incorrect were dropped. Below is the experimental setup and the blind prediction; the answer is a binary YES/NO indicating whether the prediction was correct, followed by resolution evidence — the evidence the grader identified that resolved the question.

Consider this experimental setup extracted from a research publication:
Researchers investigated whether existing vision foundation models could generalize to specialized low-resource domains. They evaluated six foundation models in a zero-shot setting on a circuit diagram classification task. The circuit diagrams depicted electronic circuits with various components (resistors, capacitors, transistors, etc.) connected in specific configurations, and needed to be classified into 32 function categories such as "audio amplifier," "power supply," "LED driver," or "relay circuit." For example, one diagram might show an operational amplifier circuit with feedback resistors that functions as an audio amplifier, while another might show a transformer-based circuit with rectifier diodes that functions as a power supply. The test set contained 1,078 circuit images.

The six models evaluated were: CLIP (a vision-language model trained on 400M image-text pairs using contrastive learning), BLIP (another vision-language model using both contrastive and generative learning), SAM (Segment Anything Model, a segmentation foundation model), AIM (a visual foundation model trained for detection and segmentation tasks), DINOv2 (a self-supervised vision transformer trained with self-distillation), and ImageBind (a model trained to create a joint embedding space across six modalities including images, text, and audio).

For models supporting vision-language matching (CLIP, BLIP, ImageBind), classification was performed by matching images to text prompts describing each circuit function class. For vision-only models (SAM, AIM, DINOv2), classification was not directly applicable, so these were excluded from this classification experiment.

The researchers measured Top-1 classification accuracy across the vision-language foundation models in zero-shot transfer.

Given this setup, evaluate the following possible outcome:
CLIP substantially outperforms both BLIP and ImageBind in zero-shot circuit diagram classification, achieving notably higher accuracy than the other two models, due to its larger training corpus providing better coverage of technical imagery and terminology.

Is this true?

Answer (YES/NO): NO